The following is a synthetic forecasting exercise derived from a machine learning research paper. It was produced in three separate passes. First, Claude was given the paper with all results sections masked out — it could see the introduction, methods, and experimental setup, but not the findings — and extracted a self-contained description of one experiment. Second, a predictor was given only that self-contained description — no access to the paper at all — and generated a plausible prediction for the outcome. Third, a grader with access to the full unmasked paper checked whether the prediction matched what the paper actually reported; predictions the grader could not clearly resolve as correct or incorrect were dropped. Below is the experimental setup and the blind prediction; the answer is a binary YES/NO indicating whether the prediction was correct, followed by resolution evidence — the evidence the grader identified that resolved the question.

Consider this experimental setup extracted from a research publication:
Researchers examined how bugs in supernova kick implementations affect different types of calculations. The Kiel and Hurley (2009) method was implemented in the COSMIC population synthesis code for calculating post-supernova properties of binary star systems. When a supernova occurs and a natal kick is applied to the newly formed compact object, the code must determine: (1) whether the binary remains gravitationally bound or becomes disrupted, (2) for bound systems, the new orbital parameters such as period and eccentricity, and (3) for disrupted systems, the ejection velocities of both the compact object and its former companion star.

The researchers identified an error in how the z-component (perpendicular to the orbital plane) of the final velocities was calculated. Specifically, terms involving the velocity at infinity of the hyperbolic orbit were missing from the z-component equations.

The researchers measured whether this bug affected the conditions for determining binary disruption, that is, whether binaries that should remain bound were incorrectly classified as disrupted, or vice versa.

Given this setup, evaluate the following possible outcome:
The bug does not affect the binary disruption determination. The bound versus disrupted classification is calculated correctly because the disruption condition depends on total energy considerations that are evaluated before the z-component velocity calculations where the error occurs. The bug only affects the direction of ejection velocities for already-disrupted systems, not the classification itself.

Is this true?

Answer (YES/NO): YES